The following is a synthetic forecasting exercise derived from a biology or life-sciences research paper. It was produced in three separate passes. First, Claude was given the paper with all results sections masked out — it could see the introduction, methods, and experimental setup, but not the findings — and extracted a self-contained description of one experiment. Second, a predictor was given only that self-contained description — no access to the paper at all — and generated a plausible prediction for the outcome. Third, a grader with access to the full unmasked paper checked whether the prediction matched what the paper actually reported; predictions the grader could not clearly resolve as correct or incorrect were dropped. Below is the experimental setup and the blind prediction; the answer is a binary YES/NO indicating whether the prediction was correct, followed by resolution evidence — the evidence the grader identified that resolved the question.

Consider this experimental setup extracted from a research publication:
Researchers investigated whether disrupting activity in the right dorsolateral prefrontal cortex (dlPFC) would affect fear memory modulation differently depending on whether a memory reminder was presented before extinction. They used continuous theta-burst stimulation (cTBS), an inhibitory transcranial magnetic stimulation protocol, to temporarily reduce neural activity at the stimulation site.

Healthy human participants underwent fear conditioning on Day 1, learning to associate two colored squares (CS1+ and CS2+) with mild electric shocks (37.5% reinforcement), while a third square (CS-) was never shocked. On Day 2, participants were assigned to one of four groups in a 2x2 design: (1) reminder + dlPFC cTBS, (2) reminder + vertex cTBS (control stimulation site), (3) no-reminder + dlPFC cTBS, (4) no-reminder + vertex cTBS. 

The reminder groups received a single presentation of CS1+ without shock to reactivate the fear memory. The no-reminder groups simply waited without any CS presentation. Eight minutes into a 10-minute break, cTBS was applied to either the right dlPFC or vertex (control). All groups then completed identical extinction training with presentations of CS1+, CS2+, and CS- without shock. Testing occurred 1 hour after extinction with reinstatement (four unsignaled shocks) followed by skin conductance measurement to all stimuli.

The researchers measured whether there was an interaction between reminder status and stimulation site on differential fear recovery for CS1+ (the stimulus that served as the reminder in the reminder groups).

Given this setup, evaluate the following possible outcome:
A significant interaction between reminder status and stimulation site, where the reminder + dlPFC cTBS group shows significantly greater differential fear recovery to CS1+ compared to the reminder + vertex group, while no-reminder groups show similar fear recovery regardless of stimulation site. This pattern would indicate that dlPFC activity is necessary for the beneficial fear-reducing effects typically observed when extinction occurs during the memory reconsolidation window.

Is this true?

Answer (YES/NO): YES